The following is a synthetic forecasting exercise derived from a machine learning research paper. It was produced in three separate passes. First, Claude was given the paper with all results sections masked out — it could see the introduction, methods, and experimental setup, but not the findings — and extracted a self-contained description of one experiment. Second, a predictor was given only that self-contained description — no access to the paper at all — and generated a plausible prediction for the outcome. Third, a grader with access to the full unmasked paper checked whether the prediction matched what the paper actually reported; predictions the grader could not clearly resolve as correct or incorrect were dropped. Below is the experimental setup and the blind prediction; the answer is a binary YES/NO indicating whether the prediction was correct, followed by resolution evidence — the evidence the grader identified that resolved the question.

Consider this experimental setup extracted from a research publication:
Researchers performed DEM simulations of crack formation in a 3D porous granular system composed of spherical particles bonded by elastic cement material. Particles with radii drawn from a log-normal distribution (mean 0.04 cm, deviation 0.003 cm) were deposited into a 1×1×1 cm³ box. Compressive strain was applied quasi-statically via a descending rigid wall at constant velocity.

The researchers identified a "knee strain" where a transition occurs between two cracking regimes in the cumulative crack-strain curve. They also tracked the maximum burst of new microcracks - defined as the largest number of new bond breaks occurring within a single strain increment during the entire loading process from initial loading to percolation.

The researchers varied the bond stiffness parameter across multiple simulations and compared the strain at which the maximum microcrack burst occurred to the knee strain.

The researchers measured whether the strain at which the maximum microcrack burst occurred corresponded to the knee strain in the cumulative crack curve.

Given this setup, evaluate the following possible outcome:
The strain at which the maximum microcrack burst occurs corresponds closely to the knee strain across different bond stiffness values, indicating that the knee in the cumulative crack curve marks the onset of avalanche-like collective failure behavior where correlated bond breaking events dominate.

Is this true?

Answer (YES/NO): YES